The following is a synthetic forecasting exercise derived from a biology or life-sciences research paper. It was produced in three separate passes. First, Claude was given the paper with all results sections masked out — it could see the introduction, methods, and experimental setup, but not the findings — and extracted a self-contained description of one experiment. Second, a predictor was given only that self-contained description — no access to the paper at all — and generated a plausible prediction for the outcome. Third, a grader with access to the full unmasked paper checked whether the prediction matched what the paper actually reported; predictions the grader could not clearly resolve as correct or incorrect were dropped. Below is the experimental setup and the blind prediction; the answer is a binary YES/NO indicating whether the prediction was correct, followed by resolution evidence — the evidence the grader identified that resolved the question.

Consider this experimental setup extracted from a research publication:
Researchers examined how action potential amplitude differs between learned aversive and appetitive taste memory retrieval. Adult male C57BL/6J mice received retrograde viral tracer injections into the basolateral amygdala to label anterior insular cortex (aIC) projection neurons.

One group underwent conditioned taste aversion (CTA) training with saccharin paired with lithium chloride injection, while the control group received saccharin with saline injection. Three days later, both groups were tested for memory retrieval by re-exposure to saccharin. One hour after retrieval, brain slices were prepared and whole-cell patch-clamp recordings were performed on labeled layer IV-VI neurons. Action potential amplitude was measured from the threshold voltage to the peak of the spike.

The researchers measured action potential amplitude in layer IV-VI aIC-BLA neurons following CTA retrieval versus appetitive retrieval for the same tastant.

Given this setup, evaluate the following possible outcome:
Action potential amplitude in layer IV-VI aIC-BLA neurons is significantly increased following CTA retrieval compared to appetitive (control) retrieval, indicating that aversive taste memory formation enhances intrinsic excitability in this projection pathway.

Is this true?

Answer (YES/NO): NO